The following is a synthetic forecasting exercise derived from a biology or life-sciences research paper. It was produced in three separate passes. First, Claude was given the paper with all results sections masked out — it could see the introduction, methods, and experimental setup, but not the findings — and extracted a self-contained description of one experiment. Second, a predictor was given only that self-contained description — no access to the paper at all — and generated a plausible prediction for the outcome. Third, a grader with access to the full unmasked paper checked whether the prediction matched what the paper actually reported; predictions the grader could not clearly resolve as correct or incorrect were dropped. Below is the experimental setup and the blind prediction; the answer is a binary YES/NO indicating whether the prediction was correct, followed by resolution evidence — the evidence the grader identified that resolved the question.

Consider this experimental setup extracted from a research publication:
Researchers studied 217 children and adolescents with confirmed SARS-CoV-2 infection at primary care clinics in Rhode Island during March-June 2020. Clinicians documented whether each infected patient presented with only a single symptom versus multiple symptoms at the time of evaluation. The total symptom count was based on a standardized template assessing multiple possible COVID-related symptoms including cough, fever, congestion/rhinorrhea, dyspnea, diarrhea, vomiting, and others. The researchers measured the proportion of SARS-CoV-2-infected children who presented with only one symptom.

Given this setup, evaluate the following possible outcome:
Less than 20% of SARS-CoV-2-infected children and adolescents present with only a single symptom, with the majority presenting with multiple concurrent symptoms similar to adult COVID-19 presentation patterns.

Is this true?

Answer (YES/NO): YES